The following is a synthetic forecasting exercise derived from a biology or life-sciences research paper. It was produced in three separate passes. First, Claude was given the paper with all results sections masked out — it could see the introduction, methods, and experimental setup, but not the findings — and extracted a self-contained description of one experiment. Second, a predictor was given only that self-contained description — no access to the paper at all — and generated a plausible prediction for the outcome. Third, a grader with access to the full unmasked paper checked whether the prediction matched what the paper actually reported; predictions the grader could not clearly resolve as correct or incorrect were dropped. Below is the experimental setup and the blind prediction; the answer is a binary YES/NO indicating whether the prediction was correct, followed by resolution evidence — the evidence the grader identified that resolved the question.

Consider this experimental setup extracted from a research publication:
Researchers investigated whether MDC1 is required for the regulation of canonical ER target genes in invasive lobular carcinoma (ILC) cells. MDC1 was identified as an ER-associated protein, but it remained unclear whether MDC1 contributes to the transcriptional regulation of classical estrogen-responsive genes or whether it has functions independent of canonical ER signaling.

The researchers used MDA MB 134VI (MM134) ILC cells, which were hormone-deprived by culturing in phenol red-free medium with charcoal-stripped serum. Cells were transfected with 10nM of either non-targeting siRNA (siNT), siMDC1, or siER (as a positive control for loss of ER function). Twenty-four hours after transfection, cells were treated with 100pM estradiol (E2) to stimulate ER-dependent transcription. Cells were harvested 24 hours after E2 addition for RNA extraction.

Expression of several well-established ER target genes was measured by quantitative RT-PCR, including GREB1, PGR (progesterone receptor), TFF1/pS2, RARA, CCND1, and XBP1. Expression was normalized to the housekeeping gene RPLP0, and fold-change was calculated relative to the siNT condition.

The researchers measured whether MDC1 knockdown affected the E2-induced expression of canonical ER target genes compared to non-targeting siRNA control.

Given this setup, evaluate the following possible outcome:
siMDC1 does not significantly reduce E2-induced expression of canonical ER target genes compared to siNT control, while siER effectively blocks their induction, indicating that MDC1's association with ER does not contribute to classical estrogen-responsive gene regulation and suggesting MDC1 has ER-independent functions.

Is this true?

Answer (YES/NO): NO